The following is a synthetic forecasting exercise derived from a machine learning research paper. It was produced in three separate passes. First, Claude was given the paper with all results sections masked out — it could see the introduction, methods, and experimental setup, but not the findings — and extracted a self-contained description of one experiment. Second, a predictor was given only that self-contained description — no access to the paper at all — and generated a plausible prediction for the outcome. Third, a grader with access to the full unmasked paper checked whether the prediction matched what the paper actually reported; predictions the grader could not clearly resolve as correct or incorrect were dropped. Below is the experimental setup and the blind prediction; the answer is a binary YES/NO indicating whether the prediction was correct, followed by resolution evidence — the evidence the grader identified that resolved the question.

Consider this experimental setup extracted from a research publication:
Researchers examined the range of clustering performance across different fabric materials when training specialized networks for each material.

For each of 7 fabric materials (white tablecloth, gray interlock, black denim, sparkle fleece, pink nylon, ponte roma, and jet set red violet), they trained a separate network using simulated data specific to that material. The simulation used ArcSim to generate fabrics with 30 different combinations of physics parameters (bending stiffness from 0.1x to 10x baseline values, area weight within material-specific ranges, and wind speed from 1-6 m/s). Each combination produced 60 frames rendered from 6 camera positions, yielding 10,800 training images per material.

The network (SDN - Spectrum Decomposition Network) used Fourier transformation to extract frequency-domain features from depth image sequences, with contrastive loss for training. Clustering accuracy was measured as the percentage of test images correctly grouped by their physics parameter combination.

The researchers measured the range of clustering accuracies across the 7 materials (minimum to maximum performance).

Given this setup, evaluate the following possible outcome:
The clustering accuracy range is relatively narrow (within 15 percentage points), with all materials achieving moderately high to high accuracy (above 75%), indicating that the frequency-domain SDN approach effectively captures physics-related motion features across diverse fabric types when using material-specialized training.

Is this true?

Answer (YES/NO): YES